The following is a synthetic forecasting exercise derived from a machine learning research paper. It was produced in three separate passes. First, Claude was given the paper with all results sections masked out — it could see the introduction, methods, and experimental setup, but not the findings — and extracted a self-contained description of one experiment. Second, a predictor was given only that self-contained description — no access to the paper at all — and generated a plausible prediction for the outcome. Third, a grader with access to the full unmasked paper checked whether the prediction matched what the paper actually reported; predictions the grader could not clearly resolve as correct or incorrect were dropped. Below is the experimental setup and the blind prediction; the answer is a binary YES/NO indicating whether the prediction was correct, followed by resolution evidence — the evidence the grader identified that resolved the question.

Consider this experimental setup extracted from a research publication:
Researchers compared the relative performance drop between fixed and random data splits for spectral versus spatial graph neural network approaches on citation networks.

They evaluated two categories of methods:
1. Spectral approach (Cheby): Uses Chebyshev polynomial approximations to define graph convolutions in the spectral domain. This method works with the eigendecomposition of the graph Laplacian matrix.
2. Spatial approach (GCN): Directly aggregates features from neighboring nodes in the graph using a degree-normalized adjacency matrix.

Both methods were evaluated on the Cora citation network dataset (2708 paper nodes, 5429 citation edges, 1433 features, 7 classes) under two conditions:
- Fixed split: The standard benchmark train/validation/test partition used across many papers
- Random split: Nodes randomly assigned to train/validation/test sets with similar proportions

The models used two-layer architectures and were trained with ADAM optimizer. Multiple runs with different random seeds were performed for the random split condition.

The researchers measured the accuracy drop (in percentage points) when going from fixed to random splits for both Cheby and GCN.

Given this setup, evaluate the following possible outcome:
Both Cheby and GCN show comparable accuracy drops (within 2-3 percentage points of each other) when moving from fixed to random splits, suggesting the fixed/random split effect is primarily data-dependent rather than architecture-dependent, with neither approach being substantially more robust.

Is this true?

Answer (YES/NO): NO